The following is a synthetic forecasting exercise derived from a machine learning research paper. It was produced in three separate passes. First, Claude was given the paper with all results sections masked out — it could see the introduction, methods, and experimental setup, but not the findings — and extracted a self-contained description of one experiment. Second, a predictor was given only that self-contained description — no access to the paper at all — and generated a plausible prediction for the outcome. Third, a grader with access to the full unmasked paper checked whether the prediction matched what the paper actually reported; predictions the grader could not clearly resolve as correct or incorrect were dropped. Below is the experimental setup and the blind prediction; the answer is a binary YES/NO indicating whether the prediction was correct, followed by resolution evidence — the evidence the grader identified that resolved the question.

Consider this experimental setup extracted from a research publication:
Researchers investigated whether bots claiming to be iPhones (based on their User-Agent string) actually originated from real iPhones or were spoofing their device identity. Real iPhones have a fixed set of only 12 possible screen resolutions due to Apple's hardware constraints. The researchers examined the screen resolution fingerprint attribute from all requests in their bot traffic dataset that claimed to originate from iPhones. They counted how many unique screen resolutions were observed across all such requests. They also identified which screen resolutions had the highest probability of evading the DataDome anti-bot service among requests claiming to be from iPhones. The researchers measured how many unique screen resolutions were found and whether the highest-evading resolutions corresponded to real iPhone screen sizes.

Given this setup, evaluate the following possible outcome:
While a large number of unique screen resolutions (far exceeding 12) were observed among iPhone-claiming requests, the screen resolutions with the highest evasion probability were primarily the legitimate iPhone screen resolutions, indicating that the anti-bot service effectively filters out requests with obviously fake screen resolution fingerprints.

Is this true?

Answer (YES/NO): NO